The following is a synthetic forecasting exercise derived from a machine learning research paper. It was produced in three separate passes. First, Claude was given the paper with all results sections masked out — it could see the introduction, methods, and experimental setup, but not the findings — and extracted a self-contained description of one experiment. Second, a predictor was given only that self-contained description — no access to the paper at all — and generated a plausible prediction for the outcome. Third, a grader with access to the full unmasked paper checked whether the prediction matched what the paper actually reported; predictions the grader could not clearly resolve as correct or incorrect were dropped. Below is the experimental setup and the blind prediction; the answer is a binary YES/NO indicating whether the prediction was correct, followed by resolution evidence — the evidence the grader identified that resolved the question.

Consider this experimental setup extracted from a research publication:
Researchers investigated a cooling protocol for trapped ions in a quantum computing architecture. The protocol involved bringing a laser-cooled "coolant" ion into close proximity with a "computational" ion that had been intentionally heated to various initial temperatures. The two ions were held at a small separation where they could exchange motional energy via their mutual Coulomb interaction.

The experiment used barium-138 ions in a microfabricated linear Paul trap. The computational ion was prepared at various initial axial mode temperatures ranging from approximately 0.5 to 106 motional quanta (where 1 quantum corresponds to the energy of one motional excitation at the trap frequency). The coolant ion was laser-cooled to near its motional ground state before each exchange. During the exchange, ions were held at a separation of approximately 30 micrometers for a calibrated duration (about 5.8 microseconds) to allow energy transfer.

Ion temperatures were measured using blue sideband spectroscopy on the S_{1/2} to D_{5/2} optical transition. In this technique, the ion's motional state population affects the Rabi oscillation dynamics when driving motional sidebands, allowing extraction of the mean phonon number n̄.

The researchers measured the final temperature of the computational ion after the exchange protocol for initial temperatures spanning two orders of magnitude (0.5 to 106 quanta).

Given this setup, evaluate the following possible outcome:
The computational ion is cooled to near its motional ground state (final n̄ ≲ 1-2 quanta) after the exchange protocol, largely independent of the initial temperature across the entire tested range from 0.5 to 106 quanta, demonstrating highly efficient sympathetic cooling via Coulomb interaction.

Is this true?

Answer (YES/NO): NO